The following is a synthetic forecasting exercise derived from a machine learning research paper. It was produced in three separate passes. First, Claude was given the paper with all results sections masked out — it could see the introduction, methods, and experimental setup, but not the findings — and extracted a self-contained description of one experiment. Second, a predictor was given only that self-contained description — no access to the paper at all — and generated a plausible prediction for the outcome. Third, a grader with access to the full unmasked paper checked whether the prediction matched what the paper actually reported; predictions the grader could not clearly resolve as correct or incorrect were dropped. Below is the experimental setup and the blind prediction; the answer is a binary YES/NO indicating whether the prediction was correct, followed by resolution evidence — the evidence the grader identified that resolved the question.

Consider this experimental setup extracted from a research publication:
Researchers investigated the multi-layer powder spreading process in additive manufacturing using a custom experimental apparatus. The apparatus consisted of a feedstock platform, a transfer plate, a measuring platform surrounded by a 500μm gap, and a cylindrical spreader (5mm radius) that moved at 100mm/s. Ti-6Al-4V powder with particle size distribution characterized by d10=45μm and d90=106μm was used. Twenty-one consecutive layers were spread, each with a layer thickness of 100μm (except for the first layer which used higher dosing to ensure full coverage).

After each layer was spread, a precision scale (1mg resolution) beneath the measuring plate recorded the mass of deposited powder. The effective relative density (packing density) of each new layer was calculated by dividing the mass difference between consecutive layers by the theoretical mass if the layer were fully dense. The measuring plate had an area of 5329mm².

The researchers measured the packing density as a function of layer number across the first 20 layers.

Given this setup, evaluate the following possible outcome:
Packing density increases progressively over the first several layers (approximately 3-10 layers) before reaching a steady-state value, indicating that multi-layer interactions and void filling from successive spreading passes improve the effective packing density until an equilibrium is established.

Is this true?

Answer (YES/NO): NO